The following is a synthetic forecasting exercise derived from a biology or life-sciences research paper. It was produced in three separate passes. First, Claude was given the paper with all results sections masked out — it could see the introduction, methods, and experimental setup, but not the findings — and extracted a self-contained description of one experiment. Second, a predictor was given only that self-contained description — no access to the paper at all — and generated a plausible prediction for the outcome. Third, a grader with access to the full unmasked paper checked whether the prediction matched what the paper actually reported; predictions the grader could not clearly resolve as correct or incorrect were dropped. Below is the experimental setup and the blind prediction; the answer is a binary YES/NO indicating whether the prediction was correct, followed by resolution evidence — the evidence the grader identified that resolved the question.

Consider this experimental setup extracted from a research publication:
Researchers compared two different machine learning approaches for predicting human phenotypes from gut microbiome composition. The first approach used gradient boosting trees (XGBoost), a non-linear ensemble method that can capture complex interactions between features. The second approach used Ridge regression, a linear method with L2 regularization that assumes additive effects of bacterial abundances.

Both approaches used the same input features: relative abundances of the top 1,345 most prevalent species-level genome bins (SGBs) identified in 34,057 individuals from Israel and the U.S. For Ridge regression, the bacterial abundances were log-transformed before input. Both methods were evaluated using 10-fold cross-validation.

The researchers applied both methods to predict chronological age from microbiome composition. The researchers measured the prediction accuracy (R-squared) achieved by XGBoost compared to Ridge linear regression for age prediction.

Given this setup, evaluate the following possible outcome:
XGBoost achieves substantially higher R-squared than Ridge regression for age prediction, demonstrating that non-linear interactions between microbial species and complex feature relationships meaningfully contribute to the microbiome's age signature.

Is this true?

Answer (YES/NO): NO